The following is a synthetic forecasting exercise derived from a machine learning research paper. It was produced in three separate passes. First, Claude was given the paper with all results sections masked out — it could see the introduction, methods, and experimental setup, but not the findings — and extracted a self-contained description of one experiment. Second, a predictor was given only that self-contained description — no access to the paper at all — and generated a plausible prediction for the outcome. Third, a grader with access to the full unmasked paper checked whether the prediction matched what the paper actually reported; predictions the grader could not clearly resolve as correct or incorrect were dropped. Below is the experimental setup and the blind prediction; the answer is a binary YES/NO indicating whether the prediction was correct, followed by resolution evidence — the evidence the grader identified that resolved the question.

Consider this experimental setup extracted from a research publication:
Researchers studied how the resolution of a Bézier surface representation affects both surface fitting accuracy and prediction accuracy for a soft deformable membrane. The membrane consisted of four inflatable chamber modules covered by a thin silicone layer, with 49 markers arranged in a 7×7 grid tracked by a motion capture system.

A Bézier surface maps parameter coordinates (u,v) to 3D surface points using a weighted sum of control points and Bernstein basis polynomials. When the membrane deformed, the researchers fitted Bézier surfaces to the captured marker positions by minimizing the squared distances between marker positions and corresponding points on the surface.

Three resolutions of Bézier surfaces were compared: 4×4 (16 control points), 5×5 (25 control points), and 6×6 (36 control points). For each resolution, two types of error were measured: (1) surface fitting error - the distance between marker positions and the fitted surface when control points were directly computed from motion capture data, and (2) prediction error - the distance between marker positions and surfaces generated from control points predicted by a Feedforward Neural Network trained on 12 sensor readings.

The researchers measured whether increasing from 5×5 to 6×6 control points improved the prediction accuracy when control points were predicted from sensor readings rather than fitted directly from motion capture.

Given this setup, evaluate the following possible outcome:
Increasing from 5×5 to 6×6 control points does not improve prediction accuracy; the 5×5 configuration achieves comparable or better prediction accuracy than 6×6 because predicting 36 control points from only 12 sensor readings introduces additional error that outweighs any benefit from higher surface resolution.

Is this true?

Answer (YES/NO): YES